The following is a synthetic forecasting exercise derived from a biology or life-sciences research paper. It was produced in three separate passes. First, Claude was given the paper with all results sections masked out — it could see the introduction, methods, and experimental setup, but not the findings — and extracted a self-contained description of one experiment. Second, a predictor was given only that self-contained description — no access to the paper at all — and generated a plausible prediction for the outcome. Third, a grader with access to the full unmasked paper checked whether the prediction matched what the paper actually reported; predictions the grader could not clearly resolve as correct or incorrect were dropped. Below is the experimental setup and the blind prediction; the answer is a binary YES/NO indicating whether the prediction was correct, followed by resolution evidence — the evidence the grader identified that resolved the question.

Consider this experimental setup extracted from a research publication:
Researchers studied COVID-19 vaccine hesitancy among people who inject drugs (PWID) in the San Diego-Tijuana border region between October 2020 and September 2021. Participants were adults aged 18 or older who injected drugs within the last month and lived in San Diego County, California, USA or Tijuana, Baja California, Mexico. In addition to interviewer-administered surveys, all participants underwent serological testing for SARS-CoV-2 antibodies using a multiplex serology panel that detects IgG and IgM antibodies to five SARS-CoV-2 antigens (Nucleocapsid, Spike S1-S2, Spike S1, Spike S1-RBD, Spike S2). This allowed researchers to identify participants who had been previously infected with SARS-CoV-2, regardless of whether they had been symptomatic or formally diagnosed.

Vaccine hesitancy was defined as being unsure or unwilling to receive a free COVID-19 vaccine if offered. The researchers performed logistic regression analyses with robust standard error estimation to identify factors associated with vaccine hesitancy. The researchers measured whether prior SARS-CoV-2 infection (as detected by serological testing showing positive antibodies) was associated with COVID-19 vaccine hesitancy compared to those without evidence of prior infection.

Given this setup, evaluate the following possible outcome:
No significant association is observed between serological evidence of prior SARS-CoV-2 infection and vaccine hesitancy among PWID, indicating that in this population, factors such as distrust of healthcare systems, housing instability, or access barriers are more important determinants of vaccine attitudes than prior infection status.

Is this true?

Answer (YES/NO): YES